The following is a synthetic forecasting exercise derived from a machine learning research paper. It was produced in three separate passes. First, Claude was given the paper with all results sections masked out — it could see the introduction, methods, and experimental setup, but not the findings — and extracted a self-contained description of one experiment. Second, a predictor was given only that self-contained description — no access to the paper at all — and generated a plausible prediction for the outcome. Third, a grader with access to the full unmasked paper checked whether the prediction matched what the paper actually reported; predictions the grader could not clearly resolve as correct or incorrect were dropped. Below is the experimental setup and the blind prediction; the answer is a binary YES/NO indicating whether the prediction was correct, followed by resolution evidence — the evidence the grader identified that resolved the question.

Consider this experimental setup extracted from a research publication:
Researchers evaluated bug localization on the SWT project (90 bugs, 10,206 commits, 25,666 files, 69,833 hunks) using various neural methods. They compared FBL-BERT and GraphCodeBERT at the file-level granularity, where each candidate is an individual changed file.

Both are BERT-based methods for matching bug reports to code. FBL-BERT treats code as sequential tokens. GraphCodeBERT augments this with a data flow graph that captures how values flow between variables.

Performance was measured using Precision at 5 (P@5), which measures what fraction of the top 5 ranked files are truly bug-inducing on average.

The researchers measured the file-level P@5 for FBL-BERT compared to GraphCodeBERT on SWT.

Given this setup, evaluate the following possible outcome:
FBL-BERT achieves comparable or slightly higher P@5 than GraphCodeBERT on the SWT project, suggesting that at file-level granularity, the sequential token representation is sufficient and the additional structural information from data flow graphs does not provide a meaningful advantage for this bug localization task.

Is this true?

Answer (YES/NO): YES